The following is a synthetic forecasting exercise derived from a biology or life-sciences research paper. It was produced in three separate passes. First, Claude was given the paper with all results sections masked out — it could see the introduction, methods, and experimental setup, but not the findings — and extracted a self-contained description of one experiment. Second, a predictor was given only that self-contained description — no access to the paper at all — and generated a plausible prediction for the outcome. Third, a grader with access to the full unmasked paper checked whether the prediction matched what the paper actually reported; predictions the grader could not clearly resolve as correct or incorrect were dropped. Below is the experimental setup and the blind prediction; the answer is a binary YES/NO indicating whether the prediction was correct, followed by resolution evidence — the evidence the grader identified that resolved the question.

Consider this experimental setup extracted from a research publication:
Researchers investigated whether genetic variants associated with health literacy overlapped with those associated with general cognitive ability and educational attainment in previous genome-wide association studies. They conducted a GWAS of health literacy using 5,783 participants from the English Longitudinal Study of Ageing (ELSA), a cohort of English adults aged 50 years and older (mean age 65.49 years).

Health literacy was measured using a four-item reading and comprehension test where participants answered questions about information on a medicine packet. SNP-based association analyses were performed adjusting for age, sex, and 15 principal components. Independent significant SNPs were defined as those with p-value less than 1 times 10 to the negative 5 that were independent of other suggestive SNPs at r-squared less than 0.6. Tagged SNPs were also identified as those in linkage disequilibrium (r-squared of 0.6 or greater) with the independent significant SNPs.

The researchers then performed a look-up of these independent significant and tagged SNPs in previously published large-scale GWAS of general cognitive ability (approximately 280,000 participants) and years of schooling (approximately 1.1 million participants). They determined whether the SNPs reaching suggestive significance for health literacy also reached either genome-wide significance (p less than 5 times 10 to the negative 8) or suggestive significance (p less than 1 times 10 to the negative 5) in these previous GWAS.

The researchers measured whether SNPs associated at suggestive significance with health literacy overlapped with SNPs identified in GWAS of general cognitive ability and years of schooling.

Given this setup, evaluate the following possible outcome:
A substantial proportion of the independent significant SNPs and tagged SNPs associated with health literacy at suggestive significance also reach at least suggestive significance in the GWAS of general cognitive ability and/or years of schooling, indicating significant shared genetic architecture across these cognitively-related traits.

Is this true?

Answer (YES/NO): NO